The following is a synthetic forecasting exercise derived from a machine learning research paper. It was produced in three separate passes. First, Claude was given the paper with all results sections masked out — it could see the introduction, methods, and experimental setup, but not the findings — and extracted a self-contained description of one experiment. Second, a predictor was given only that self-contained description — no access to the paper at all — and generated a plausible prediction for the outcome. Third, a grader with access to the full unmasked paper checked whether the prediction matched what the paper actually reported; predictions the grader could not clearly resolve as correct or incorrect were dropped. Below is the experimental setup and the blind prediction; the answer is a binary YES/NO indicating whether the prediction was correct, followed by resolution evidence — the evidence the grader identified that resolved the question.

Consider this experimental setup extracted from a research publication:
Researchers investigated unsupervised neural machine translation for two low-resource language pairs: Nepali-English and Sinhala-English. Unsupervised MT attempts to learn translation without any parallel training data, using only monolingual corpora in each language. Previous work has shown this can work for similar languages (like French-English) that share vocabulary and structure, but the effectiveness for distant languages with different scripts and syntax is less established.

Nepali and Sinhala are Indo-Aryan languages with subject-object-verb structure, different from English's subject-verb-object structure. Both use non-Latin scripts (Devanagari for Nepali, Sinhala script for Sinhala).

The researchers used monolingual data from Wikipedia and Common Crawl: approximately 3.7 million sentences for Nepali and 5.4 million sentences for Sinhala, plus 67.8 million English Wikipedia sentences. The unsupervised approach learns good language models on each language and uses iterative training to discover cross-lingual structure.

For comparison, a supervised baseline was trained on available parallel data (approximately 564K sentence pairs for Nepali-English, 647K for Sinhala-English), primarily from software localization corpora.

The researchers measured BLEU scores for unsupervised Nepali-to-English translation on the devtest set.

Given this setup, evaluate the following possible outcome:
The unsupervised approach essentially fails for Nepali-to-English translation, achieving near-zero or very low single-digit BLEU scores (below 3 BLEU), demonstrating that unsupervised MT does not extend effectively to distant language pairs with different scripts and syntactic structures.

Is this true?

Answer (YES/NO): YES